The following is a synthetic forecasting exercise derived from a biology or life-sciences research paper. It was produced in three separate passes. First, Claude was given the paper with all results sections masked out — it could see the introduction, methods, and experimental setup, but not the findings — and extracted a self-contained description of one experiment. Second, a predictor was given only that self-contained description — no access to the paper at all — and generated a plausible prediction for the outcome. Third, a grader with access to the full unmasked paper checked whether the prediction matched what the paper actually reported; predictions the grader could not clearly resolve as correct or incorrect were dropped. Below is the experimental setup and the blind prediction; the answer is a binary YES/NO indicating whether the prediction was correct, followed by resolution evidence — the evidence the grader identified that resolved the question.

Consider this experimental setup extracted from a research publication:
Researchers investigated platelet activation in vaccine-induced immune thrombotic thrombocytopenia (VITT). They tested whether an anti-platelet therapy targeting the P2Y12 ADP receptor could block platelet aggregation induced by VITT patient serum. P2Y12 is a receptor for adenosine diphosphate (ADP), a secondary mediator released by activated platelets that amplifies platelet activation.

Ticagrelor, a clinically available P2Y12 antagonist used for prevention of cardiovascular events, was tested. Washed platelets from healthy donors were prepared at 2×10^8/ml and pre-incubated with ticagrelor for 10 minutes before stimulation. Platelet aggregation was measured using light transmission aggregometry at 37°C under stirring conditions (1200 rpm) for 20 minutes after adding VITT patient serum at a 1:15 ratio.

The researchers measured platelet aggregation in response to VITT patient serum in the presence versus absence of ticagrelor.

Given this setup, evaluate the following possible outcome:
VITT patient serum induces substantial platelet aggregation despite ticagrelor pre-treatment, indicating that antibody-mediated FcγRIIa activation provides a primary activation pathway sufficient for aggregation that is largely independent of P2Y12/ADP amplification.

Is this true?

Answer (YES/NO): NO